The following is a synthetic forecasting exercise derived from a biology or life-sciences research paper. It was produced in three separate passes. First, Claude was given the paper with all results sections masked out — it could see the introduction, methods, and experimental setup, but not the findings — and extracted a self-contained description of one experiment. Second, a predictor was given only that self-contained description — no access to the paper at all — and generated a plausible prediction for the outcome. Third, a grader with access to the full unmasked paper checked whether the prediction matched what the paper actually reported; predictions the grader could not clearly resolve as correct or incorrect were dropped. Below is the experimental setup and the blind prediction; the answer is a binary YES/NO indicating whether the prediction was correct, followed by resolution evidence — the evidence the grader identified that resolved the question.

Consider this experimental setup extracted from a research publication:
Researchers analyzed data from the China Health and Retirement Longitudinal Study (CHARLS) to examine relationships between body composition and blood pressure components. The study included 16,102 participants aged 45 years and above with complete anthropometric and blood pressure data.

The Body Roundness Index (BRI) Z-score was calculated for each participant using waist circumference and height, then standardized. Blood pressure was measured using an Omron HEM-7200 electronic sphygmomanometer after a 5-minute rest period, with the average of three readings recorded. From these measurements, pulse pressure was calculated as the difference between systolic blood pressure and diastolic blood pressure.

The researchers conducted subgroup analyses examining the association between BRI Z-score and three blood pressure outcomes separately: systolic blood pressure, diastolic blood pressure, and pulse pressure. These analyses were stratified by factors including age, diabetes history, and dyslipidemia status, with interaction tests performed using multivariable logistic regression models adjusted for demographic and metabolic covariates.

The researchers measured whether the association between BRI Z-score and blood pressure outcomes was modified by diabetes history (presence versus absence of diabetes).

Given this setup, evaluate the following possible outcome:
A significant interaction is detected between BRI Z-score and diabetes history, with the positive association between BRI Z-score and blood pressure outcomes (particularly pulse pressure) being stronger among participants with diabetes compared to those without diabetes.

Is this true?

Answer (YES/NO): NO